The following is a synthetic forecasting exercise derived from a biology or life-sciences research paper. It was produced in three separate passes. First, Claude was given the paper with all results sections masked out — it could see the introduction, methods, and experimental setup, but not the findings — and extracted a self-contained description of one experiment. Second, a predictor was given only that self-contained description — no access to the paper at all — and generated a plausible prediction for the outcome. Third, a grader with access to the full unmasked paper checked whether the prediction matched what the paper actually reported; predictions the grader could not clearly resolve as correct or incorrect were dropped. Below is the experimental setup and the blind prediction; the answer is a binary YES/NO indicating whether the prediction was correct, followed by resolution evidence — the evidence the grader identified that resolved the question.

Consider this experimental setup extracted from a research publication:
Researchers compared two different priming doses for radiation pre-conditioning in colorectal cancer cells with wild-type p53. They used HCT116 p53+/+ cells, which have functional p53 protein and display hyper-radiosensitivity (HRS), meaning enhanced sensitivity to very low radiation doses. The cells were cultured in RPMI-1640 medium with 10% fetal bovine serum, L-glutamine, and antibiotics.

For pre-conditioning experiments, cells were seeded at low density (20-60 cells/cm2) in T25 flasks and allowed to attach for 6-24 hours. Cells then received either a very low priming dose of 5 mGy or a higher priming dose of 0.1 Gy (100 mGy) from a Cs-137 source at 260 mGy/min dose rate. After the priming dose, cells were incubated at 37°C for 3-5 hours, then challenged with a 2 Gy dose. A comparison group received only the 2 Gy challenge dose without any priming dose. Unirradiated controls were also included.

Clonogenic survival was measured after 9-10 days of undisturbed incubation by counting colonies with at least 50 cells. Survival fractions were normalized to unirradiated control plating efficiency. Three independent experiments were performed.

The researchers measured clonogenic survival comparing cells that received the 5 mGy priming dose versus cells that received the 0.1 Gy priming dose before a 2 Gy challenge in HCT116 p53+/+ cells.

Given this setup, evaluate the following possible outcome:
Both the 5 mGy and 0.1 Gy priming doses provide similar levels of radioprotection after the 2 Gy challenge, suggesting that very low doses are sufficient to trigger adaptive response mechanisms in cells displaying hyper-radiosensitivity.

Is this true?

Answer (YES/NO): NO